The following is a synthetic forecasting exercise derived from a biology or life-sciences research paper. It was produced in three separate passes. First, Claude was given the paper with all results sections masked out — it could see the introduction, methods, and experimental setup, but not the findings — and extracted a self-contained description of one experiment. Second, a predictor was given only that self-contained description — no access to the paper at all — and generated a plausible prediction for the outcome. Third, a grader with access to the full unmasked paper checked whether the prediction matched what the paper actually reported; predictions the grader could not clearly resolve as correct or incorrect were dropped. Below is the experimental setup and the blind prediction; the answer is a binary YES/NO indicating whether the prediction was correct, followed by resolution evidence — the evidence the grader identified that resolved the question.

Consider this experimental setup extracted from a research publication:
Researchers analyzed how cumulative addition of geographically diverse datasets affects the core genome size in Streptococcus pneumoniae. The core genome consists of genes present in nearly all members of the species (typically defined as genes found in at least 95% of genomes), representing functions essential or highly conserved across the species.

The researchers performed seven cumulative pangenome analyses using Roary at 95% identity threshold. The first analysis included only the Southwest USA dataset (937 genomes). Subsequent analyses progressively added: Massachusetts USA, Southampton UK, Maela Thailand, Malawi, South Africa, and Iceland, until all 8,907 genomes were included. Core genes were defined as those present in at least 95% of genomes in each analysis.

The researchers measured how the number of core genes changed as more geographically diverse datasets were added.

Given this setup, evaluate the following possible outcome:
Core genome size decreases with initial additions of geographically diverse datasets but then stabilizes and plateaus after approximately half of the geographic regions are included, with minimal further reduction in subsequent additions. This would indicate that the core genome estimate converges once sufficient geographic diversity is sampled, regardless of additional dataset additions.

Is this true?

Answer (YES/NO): NO